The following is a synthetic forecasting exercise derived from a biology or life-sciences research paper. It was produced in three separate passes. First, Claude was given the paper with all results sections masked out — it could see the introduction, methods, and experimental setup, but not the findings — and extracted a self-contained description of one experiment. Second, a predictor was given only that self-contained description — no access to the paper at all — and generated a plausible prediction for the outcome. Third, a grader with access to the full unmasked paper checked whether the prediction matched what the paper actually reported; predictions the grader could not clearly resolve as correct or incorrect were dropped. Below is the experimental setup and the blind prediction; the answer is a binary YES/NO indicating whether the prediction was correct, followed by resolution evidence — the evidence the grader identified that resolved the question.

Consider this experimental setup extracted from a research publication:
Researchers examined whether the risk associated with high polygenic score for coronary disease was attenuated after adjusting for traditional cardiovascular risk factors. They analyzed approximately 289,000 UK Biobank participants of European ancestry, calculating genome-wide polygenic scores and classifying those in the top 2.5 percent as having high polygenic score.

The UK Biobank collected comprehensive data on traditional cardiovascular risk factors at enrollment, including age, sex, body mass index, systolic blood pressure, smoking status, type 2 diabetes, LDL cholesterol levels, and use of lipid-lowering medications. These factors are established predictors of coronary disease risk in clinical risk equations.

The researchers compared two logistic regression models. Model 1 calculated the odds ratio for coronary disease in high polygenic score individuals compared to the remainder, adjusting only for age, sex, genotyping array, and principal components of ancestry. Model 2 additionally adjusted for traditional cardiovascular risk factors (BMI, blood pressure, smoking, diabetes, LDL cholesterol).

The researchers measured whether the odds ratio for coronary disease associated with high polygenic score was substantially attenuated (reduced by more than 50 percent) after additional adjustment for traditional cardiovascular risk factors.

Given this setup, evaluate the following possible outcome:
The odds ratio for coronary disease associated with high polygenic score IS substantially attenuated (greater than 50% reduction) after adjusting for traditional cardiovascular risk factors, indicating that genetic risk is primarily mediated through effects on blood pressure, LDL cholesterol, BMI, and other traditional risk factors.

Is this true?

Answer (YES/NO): NO